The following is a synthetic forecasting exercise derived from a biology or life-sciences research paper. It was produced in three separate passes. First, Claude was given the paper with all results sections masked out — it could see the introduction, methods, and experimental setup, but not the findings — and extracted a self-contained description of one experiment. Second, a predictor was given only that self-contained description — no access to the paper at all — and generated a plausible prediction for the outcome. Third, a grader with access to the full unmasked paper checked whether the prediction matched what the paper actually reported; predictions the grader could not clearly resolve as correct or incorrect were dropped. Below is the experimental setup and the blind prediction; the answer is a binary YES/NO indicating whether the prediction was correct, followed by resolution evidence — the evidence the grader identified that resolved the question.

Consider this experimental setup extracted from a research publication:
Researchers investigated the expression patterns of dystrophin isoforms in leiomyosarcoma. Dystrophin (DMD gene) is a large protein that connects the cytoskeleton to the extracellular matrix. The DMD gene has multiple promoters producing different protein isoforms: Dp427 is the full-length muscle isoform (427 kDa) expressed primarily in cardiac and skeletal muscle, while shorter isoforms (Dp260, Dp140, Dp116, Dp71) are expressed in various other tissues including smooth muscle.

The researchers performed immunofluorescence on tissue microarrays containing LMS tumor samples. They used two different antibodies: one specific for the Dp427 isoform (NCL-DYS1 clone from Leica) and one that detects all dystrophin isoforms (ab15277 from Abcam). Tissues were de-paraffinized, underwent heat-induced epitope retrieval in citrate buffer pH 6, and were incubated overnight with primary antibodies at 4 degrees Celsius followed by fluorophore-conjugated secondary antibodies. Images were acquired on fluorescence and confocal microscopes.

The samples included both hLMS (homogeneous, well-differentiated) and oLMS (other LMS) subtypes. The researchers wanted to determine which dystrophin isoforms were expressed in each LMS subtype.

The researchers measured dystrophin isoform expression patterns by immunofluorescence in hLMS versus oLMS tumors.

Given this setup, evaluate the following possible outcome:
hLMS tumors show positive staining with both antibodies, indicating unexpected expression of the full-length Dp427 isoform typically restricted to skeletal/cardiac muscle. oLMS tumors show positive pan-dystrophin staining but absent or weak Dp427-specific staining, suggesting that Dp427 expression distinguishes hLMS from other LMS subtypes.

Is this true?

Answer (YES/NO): NO